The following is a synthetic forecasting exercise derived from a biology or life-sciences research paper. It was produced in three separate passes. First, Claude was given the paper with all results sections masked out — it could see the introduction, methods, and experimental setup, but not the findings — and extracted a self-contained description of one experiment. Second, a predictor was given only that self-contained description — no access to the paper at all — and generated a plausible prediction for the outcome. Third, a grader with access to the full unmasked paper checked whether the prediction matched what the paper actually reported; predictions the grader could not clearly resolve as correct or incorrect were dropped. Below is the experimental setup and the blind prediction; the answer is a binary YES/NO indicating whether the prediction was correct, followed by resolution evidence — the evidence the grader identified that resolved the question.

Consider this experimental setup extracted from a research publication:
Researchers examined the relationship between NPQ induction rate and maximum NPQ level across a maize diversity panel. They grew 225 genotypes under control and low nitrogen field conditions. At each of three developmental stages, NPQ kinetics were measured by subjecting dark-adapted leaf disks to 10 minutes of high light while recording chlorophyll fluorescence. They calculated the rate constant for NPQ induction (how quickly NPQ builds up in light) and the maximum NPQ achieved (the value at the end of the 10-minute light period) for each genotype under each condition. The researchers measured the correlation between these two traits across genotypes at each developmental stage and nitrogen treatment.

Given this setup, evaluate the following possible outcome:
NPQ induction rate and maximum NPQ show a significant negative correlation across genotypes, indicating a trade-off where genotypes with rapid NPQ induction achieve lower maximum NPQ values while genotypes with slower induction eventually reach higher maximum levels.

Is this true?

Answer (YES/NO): YES